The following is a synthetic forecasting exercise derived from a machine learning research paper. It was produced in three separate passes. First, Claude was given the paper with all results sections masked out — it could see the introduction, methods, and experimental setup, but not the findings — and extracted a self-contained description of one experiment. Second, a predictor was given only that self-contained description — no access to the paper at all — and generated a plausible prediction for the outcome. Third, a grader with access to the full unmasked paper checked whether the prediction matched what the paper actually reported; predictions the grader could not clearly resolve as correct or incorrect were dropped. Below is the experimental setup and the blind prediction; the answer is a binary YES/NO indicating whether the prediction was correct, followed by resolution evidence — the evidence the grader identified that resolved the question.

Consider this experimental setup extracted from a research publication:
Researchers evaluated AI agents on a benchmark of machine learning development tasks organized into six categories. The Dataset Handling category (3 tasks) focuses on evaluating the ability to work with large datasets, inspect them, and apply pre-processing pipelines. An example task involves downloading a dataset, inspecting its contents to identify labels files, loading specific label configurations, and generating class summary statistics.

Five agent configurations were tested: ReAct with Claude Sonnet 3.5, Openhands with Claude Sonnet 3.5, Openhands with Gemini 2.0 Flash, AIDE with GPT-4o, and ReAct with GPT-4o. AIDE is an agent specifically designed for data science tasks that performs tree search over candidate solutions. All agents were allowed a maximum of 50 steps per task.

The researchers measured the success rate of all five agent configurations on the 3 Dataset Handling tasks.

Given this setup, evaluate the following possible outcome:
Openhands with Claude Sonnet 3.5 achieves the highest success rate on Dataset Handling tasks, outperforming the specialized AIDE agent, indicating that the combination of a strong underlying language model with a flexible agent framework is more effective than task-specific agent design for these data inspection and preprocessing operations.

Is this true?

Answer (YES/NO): YES